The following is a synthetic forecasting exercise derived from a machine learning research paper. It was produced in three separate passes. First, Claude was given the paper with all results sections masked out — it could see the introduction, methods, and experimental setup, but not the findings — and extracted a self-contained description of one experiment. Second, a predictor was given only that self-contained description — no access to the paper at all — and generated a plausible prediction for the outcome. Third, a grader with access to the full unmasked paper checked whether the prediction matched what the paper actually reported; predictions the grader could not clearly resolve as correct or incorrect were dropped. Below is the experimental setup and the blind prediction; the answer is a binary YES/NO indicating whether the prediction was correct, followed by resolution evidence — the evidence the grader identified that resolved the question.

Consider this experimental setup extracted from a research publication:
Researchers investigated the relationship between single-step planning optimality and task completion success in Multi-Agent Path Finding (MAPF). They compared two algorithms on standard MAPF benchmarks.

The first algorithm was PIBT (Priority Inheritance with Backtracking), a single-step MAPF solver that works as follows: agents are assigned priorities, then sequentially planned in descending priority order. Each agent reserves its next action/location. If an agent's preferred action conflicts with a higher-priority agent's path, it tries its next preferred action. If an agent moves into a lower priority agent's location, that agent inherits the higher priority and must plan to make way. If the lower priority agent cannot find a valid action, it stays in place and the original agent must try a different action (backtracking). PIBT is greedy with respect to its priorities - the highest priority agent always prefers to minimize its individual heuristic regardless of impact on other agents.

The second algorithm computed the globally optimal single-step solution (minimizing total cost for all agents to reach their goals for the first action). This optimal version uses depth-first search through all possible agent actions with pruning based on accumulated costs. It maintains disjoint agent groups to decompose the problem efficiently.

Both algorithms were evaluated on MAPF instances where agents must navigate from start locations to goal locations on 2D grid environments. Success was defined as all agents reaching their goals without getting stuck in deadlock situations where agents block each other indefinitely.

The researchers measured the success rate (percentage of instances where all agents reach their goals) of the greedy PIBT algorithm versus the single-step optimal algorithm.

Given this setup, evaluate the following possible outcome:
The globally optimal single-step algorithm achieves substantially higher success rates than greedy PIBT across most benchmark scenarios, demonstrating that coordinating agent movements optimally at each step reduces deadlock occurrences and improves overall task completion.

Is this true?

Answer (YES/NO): NO